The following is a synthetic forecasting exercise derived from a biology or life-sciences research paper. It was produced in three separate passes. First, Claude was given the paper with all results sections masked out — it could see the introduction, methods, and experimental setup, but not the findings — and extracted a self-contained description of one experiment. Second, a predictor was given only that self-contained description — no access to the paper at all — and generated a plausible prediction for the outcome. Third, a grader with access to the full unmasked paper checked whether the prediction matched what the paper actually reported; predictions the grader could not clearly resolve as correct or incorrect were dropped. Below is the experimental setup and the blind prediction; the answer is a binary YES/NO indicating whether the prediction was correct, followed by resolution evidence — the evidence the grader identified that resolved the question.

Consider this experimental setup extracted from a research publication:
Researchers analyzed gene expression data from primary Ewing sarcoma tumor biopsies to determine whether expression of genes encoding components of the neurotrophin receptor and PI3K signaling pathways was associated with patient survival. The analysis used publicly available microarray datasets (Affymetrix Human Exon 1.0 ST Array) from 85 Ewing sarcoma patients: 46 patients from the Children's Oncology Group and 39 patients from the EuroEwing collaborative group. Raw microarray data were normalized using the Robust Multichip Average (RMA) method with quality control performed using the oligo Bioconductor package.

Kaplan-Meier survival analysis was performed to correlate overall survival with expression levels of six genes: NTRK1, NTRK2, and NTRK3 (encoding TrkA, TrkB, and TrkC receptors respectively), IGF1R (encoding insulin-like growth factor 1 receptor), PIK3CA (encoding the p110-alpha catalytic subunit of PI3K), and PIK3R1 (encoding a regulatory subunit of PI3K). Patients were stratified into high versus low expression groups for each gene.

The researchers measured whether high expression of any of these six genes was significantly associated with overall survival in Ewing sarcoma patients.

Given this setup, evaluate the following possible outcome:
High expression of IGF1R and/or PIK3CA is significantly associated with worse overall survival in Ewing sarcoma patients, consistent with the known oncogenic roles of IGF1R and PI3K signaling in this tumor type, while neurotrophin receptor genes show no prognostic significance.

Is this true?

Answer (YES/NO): NO